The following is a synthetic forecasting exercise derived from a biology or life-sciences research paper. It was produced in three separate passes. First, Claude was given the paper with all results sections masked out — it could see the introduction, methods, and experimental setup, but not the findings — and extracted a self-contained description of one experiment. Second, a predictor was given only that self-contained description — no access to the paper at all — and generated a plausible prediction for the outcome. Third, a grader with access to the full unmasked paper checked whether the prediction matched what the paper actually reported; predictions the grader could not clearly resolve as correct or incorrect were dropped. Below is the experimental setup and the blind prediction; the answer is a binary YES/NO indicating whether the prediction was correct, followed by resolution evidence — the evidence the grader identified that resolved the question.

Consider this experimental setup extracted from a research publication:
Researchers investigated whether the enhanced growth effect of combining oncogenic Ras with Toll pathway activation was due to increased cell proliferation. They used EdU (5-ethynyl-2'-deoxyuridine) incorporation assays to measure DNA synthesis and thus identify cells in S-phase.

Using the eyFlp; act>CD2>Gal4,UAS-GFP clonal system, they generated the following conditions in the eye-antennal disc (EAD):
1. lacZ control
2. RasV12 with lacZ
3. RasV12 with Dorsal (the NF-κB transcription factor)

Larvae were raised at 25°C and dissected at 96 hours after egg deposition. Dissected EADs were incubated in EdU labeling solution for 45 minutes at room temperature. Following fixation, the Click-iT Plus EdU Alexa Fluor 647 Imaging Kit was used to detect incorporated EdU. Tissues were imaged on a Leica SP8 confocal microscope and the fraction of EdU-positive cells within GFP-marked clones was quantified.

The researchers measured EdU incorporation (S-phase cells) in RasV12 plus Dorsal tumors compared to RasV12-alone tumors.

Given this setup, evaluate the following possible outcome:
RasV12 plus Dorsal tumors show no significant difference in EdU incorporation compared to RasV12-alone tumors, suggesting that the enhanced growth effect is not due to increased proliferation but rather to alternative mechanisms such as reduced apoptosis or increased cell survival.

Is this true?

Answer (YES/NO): NO